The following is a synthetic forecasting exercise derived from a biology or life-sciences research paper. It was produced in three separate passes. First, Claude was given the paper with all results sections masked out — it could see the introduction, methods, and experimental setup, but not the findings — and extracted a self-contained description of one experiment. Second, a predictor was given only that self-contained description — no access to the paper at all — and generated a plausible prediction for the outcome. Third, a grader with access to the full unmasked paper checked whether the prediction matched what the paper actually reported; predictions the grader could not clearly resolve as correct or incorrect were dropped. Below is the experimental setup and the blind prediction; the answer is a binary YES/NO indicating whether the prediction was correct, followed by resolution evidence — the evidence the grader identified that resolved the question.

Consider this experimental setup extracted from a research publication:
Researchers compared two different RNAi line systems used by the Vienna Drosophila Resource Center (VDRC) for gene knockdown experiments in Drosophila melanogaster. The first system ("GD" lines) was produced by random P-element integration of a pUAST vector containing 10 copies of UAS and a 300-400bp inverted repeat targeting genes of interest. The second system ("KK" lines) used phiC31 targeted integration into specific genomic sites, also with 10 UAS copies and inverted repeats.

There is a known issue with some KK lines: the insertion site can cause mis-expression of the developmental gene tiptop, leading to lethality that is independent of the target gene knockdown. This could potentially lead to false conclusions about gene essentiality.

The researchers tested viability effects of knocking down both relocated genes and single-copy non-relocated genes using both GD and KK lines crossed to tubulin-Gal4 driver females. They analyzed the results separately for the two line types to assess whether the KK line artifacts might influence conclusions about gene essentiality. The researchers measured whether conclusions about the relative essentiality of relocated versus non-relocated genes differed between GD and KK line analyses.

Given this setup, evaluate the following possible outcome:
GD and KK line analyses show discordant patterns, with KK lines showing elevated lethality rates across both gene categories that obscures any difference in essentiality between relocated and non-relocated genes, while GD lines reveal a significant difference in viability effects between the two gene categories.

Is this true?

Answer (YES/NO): NO